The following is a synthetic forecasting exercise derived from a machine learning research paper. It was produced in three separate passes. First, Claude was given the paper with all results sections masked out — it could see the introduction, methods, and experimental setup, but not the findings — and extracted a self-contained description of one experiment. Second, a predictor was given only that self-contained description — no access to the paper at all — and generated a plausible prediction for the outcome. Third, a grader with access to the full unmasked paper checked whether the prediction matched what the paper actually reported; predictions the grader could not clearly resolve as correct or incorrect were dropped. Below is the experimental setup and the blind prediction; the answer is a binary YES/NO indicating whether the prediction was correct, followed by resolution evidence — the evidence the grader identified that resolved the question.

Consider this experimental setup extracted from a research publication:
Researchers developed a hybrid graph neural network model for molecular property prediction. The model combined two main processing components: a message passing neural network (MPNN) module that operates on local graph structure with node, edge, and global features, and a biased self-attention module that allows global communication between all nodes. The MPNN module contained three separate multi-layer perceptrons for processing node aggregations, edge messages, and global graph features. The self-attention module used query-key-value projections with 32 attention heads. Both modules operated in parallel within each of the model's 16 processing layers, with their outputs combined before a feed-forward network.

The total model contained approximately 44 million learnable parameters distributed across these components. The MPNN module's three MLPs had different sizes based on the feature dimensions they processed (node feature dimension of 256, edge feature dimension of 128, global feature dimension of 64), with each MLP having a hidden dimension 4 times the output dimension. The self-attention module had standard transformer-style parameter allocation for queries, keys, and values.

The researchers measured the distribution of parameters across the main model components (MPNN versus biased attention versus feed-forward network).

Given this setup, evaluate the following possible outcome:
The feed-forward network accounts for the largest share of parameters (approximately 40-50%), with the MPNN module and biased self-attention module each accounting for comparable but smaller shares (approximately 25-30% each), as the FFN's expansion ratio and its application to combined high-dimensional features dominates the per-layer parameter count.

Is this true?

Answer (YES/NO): NO